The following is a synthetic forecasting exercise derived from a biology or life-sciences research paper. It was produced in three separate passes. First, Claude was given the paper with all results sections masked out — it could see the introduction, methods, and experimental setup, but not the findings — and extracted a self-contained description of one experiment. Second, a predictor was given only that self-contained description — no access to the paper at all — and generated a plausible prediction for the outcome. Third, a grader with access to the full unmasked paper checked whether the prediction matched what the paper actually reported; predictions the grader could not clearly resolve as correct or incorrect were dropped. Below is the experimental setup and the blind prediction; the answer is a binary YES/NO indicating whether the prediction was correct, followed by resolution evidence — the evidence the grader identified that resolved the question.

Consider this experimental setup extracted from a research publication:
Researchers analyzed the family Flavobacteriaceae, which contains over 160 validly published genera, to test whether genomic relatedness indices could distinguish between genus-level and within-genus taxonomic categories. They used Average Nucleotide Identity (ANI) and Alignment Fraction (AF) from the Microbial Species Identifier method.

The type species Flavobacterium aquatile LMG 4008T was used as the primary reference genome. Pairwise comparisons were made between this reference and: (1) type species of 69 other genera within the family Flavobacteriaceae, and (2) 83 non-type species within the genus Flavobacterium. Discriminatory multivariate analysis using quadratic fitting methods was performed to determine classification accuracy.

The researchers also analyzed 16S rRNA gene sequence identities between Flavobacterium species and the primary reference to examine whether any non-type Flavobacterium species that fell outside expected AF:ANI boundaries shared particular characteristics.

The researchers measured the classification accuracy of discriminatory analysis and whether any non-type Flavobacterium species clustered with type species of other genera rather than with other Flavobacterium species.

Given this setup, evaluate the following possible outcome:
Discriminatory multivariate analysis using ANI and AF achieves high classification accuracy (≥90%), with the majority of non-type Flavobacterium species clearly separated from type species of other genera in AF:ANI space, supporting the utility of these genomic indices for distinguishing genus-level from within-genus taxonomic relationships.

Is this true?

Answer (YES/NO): YES